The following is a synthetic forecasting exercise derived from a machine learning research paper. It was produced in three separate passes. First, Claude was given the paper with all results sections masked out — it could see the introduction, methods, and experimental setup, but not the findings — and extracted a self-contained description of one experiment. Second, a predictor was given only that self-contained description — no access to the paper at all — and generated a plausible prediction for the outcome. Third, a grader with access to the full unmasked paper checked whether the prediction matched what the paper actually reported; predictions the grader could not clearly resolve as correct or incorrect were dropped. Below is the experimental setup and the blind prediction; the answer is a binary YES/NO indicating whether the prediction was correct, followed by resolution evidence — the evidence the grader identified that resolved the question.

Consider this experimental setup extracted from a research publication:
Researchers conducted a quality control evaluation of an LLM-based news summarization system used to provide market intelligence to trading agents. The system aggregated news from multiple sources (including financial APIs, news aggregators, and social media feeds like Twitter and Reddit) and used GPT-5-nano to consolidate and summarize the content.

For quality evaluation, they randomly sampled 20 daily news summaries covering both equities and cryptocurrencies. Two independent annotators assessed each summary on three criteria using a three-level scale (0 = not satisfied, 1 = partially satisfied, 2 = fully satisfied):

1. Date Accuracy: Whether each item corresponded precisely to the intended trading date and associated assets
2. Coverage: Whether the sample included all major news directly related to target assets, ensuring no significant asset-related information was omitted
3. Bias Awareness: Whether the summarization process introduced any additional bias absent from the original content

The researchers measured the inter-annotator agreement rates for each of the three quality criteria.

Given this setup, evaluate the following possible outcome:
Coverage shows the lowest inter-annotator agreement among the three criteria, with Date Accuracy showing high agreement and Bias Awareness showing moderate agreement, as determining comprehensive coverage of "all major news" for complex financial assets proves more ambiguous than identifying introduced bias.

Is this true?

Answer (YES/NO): NO